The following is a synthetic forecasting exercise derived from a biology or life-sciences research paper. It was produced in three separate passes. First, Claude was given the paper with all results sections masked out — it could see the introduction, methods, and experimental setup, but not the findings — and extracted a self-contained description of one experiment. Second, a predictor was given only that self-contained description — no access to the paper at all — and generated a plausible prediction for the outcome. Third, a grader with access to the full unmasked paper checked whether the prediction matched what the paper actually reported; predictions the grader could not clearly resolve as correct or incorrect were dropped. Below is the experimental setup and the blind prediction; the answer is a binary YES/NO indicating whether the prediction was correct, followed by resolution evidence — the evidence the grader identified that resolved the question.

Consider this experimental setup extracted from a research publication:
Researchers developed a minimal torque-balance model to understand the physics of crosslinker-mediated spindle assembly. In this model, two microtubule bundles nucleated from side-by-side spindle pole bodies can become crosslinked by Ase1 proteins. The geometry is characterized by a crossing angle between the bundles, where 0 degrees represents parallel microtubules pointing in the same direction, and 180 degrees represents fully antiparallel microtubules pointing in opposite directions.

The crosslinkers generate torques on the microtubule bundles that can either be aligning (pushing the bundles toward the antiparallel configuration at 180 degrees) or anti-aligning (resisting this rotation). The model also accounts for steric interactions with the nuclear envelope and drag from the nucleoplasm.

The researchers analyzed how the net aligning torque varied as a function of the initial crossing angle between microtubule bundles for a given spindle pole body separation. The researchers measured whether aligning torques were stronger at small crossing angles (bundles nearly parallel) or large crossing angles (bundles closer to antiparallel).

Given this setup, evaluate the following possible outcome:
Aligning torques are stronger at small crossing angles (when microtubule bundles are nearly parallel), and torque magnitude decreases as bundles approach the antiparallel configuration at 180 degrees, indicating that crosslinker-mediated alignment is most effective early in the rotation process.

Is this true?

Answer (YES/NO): YES